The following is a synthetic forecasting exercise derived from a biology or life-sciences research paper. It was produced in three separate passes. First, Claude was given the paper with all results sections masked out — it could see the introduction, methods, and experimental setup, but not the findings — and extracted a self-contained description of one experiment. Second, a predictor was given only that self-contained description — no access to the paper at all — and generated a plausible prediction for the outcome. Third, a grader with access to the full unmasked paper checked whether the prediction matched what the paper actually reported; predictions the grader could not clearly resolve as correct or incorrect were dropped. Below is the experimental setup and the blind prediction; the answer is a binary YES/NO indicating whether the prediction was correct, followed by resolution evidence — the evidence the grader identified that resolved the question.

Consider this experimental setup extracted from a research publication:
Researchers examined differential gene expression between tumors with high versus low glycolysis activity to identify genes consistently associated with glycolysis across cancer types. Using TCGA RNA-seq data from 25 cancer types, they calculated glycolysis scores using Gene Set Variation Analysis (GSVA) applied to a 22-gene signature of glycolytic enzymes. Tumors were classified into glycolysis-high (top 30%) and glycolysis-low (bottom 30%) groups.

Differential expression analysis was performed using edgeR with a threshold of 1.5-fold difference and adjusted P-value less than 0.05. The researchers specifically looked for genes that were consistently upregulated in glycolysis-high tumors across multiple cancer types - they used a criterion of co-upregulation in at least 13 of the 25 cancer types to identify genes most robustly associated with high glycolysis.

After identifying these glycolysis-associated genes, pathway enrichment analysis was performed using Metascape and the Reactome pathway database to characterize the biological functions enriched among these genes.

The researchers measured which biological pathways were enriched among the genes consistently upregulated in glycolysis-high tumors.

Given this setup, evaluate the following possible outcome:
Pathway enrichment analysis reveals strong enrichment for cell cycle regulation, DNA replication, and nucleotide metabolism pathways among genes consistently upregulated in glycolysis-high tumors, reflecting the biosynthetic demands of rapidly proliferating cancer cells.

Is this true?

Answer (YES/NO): NO